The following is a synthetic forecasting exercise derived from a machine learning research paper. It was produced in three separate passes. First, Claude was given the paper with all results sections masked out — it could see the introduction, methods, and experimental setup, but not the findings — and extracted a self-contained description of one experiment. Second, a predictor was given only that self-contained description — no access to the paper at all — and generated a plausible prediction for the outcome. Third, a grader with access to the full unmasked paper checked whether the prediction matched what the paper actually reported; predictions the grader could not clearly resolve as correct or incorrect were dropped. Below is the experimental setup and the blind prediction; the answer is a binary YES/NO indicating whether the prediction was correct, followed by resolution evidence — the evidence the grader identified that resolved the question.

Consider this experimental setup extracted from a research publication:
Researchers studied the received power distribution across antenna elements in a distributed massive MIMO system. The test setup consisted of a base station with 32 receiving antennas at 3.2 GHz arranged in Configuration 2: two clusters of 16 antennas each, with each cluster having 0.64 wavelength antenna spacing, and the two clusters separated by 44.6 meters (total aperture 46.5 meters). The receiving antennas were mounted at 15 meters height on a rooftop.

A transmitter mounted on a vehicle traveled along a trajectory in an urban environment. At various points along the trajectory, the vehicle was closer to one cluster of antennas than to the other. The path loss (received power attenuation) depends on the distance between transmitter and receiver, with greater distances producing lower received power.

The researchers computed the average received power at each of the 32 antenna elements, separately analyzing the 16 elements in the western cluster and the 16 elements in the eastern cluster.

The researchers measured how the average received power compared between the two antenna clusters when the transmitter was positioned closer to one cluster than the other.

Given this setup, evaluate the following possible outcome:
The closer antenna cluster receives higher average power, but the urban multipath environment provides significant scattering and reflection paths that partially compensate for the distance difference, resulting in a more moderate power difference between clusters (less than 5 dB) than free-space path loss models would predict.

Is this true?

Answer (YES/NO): NO